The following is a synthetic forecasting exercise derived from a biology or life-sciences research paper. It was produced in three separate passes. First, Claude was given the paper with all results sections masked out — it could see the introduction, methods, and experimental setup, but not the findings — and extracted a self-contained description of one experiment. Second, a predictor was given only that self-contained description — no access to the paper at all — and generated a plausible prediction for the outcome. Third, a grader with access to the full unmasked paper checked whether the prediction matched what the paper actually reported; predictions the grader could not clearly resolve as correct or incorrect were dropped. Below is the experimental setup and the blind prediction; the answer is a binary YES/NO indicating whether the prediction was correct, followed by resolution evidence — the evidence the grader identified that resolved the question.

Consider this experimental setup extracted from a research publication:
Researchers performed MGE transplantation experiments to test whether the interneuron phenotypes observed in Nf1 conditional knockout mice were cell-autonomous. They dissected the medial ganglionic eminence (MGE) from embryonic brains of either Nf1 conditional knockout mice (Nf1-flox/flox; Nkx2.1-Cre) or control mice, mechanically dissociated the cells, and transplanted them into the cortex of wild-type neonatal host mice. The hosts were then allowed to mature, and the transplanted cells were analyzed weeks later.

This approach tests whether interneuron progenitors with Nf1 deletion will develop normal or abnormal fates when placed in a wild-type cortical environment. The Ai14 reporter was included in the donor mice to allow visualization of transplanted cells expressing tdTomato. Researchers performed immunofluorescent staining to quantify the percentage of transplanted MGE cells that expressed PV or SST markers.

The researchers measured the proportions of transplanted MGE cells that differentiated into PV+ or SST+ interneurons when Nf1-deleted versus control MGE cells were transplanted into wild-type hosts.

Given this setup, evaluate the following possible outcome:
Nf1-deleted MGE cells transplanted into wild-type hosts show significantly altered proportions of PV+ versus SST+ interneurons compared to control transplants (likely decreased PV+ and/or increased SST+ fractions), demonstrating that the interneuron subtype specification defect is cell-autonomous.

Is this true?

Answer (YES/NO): YES